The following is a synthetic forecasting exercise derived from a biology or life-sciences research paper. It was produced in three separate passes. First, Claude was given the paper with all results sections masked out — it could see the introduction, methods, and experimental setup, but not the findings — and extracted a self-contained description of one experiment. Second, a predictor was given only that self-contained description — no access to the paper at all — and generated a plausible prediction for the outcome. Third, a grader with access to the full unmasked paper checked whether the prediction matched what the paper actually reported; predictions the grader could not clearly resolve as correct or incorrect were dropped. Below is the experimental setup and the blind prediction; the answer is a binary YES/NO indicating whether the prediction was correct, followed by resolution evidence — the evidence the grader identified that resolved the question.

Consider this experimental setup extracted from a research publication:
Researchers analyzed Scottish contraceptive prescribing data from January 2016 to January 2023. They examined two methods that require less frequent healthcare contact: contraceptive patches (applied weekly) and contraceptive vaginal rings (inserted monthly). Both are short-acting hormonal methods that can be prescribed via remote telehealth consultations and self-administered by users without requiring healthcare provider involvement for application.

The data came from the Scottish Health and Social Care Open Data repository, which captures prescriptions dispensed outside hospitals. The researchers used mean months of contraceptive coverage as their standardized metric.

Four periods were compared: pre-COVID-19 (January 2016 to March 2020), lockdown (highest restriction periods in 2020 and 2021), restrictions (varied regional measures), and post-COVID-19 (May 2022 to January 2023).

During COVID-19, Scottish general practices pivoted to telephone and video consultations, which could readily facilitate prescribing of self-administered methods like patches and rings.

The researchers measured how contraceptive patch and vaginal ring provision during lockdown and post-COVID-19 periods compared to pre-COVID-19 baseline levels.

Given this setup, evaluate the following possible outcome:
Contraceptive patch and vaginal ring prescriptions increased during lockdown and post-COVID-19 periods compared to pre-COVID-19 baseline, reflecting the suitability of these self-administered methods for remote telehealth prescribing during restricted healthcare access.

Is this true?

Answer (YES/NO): NO